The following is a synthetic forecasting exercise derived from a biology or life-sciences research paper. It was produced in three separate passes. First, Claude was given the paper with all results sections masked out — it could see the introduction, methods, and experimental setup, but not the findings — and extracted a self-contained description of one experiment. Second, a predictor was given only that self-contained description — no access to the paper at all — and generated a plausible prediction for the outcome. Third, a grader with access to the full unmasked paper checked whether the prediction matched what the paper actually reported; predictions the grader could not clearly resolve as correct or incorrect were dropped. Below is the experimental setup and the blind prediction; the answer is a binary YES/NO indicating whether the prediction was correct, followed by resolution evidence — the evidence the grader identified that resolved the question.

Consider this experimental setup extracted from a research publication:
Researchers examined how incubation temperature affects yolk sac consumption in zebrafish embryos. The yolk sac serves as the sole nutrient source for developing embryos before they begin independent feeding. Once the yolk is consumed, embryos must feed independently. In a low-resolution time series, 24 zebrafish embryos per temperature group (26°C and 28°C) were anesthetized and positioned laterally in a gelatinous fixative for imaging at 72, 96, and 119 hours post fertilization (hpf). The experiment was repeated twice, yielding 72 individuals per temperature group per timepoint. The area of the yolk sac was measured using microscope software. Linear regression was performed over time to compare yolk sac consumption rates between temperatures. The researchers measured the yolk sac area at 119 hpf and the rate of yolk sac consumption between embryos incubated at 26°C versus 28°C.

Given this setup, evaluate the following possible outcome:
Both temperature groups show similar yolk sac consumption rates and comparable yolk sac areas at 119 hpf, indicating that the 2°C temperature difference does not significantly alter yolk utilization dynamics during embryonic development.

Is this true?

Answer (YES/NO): NO